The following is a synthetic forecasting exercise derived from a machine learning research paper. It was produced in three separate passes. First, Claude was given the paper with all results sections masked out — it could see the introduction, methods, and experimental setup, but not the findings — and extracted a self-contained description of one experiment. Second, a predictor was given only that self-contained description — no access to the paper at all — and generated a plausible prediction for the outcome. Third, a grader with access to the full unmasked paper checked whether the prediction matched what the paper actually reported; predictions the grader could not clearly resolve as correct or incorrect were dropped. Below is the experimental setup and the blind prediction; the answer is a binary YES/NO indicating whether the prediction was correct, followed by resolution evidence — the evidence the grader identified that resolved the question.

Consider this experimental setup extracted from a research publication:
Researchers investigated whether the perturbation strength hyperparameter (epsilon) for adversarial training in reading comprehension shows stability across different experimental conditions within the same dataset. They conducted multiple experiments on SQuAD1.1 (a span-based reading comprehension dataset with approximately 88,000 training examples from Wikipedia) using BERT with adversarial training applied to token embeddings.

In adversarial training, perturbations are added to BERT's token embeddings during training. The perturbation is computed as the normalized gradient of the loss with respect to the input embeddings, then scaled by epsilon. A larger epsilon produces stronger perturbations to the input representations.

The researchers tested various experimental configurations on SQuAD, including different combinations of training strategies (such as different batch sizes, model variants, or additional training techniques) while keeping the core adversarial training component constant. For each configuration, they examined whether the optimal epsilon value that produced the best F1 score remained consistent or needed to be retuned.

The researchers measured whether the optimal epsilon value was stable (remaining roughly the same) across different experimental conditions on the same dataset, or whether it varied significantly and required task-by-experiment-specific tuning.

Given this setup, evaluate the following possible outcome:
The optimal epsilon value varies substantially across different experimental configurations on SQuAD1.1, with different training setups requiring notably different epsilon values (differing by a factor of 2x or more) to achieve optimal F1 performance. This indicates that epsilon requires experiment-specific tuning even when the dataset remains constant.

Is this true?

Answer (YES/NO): NO